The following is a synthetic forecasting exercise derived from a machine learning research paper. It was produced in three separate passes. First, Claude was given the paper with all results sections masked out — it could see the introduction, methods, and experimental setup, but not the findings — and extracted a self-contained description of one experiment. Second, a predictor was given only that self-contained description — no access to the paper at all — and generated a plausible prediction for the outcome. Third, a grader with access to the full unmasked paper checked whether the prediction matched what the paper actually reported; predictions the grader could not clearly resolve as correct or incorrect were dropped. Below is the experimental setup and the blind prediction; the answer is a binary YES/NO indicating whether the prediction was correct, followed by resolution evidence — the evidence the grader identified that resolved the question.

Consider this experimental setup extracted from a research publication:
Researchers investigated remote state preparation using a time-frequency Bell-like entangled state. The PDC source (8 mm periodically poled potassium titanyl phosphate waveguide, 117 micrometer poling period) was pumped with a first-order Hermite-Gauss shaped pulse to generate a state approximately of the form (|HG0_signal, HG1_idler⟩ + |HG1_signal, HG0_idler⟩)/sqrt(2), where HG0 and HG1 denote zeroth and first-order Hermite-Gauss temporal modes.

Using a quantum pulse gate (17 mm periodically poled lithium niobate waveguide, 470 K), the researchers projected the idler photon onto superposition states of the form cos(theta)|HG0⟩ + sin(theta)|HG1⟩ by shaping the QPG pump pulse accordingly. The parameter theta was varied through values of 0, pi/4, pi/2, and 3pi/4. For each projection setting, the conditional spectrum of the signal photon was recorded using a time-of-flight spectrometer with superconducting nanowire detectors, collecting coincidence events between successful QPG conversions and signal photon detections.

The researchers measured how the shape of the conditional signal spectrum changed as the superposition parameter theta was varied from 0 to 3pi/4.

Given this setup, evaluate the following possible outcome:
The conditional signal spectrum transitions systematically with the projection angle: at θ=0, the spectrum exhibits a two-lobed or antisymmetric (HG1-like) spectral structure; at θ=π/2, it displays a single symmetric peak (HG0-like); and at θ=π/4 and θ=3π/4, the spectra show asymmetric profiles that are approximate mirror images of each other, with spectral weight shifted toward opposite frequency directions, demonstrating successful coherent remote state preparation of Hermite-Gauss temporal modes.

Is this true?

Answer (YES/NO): YES